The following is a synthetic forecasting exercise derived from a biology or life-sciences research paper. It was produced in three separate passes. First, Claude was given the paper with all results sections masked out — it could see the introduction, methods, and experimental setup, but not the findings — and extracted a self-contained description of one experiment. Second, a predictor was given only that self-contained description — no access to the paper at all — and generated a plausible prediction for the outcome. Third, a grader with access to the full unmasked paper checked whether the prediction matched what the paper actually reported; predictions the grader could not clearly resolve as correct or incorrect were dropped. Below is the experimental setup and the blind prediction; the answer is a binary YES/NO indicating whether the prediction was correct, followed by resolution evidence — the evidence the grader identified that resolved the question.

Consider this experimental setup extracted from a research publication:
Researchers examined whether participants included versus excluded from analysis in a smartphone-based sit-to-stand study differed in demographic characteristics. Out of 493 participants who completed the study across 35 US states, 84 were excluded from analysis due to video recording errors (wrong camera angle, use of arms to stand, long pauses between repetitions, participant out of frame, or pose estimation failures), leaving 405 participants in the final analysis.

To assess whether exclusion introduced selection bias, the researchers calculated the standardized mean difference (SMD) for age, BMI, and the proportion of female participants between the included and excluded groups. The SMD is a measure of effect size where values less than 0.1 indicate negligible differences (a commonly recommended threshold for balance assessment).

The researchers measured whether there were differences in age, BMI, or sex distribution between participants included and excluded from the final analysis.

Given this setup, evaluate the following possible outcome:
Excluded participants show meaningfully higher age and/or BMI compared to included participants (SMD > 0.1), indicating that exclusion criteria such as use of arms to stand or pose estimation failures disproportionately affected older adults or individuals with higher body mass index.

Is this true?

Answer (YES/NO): NO